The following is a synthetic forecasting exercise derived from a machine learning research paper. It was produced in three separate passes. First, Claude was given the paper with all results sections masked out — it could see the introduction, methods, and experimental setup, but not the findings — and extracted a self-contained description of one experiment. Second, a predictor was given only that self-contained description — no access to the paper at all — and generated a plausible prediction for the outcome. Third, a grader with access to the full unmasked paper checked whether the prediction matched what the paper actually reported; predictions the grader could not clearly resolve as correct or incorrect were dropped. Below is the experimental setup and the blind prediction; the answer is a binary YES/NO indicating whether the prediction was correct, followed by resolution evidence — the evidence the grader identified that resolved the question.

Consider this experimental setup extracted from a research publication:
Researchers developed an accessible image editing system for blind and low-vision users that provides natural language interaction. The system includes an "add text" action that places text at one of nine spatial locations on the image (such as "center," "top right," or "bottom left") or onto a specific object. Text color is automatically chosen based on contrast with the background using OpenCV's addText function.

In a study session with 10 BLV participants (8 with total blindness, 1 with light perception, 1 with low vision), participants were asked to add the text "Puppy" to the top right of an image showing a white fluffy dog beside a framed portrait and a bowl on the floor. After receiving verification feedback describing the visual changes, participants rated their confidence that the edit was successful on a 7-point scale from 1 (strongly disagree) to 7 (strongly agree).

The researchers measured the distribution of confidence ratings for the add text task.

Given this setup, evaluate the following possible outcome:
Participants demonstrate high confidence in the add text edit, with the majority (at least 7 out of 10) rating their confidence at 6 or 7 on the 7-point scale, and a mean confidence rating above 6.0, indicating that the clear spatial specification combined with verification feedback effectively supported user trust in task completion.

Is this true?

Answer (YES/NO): YES